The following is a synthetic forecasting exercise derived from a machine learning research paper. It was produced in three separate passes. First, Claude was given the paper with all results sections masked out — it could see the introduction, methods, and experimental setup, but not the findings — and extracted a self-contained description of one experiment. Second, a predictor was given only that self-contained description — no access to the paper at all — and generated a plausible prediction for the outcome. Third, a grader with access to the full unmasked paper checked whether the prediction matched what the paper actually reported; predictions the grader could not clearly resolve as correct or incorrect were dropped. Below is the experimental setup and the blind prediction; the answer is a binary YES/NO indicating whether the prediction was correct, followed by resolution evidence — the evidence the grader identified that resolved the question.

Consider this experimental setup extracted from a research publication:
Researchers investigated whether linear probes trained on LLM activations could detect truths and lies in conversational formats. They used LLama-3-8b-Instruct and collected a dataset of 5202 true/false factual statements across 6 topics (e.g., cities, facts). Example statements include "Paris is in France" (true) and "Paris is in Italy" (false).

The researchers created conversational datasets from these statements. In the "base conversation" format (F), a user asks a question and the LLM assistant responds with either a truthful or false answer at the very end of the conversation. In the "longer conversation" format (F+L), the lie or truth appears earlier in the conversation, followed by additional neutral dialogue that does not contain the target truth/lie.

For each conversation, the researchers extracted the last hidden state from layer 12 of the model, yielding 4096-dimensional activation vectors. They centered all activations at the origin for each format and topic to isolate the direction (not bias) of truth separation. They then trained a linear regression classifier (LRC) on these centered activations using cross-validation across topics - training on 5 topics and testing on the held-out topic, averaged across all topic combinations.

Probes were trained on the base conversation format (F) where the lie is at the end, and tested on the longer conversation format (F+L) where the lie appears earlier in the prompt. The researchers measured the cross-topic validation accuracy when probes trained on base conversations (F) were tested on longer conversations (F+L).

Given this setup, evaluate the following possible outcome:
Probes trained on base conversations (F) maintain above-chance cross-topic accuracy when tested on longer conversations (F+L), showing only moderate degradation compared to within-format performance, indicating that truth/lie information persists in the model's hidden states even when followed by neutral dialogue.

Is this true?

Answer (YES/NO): NO